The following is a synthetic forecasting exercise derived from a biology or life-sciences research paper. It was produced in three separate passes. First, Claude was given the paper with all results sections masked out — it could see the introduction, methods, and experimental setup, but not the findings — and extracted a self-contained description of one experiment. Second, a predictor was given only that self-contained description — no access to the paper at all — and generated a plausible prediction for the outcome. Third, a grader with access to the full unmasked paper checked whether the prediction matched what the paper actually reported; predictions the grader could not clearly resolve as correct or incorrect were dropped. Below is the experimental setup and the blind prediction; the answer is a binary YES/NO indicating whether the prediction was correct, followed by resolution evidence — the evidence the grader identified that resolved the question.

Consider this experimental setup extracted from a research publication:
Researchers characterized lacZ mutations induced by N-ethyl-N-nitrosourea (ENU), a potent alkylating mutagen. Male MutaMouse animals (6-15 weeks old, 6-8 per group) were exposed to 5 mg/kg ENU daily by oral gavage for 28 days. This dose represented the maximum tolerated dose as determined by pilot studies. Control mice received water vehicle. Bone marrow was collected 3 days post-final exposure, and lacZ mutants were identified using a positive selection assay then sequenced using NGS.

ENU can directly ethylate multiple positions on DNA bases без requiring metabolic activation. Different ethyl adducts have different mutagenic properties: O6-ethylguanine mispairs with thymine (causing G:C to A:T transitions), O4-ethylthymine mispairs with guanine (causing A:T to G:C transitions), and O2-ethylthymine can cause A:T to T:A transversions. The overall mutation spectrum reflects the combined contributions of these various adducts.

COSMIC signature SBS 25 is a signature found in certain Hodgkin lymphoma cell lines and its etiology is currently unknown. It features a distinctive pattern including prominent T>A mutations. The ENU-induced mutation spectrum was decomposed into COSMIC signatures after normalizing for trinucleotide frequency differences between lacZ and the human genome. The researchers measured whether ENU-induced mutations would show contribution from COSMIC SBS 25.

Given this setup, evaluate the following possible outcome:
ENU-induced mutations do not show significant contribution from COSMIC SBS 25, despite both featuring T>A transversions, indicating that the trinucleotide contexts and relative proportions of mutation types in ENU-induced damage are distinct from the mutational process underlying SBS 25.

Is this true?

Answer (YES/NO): YES